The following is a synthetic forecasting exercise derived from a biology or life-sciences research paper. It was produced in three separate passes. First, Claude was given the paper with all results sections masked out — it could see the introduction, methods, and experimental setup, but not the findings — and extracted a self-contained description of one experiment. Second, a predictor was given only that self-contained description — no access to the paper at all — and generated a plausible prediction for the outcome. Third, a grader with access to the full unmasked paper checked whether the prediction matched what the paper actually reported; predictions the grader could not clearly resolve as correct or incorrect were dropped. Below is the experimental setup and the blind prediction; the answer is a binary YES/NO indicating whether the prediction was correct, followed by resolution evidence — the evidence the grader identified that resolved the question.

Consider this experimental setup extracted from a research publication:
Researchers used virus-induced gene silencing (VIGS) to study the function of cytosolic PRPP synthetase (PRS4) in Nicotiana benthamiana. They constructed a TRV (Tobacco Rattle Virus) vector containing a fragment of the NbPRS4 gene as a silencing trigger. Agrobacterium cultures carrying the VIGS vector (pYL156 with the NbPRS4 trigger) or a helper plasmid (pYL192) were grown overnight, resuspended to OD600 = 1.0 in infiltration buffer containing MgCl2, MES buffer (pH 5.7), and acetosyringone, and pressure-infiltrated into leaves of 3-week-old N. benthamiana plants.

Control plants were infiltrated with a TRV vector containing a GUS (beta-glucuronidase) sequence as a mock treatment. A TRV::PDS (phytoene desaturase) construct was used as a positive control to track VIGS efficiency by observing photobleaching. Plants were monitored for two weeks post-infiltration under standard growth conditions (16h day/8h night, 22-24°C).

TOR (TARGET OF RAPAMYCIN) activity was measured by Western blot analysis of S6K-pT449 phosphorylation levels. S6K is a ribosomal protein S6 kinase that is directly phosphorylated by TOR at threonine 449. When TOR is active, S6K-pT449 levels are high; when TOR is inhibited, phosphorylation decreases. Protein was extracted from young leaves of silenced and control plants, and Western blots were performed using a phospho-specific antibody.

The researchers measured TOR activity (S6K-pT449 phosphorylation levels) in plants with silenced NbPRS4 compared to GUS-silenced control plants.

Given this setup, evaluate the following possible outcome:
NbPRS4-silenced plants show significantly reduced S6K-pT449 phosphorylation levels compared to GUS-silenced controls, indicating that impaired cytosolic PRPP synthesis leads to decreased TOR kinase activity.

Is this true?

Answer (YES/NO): YES